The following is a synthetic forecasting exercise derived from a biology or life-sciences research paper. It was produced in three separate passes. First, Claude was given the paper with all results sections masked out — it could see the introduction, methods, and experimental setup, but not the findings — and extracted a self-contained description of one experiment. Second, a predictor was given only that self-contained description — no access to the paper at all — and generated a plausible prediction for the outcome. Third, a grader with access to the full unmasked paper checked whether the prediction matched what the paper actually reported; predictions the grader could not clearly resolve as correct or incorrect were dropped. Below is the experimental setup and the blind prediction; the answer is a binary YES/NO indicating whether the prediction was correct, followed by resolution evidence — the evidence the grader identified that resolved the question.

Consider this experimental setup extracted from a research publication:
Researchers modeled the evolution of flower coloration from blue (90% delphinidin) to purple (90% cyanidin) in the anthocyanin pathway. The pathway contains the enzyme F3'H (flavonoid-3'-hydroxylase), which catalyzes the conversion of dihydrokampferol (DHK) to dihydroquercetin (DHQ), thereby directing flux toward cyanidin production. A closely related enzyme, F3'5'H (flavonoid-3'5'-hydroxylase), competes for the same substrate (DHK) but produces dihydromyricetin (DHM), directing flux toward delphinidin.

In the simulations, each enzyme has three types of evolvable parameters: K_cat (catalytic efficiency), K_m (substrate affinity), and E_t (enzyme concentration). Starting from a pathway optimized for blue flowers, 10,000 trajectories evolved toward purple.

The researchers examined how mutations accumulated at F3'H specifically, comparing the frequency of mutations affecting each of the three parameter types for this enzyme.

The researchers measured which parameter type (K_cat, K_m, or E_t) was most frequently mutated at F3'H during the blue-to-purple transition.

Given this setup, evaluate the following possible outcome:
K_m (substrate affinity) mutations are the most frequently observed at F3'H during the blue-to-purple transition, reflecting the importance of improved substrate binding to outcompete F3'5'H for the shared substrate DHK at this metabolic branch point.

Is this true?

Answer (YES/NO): NO